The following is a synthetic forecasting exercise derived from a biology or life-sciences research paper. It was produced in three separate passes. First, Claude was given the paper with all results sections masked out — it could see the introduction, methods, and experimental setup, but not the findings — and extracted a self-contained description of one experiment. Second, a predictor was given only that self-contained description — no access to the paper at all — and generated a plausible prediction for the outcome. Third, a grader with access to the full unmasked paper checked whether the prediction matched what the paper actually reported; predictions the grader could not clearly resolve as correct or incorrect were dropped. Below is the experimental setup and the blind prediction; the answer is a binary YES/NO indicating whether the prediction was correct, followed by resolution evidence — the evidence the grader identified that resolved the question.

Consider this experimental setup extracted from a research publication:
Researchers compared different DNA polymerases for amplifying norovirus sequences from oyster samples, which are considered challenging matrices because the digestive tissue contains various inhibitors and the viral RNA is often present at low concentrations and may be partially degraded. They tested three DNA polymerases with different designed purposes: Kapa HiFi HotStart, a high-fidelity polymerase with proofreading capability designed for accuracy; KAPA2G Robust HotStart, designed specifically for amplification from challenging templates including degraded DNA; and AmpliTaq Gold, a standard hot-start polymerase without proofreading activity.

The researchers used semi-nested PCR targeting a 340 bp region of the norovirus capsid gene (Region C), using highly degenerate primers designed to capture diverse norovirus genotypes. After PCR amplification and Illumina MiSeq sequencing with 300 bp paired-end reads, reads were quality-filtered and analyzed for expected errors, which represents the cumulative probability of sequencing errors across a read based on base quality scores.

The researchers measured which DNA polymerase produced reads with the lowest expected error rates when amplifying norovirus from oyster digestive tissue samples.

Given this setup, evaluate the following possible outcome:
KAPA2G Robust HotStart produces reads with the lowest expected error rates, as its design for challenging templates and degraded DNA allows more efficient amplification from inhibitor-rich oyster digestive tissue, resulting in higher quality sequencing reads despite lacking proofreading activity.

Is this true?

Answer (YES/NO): NO